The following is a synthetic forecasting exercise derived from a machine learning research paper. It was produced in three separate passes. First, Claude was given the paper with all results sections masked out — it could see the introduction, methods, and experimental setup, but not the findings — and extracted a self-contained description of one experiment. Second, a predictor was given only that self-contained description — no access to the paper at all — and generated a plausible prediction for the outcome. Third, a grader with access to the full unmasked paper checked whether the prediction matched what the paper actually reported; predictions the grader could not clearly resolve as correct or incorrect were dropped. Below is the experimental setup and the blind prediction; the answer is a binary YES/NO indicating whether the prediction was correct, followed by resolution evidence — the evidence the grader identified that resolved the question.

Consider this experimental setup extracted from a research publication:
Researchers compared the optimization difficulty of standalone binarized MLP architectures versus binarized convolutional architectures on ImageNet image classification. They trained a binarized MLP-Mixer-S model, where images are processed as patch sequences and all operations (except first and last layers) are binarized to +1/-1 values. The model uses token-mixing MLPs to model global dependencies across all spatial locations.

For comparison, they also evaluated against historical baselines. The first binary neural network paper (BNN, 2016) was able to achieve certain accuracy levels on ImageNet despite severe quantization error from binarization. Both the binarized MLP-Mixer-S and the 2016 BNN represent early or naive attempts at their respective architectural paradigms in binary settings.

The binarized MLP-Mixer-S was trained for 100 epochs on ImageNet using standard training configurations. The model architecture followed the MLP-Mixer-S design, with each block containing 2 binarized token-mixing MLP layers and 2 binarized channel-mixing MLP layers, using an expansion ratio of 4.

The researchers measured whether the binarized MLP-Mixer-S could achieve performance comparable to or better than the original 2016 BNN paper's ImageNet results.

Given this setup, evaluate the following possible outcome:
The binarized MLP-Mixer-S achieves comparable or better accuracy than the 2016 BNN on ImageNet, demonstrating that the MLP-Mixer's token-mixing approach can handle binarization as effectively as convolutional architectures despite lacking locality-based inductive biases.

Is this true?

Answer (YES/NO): NO